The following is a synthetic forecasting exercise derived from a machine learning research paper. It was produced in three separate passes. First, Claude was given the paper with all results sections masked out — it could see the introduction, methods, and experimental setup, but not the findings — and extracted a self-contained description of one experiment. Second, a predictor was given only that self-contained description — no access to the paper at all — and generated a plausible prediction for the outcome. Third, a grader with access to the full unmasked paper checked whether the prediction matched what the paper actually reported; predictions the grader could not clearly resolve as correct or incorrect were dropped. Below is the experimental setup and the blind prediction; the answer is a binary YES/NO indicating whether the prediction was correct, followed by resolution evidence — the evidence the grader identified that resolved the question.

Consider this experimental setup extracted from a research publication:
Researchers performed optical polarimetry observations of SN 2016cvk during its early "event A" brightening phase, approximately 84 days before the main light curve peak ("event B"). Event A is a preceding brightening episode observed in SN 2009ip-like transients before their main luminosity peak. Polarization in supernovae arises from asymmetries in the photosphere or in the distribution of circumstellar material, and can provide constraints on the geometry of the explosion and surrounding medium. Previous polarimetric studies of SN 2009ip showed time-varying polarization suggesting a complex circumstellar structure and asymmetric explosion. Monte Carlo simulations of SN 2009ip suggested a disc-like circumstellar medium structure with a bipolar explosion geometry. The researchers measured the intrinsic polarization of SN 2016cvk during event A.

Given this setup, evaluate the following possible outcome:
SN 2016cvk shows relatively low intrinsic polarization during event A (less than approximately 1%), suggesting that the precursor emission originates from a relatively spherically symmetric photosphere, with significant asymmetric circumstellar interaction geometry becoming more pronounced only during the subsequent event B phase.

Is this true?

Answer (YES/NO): NO